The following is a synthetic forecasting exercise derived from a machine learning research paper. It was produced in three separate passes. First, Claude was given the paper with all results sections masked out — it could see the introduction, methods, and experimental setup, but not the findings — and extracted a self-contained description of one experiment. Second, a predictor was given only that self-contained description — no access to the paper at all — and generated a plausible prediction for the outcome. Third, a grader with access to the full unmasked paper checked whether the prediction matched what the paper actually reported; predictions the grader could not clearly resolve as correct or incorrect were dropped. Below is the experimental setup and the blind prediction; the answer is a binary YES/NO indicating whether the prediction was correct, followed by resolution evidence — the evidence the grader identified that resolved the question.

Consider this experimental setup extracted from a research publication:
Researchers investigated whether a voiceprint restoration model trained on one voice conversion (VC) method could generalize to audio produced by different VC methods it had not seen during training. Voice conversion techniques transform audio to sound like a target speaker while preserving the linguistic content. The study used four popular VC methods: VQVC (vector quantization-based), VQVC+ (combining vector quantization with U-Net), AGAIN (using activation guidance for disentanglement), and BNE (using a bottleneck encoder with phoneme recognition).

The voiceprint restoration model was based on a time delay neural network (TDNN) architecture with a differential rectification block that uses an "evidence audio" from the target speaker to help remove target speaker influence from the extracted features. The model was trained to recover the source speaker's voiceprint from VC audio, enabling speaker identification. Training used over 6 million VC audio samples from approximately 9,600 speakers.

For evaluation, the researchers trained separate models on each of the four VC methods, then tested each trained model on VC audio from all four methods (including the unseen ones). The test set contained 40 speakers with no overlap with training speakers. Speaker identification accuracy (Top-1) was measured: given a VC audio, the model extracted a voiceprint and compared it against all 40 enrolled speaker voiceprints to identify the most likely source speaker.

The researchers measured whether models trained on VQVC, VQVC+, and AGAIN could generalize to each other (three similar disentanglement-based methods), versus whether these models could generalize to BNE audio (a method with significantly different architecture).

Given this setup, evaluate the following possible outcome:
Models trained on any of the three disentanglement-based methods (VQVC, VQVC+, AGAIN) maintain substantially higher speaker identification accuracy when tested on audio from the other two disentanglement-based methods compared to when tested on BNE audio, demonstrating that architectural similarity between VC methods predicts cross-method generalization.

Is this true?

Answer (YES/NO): YES